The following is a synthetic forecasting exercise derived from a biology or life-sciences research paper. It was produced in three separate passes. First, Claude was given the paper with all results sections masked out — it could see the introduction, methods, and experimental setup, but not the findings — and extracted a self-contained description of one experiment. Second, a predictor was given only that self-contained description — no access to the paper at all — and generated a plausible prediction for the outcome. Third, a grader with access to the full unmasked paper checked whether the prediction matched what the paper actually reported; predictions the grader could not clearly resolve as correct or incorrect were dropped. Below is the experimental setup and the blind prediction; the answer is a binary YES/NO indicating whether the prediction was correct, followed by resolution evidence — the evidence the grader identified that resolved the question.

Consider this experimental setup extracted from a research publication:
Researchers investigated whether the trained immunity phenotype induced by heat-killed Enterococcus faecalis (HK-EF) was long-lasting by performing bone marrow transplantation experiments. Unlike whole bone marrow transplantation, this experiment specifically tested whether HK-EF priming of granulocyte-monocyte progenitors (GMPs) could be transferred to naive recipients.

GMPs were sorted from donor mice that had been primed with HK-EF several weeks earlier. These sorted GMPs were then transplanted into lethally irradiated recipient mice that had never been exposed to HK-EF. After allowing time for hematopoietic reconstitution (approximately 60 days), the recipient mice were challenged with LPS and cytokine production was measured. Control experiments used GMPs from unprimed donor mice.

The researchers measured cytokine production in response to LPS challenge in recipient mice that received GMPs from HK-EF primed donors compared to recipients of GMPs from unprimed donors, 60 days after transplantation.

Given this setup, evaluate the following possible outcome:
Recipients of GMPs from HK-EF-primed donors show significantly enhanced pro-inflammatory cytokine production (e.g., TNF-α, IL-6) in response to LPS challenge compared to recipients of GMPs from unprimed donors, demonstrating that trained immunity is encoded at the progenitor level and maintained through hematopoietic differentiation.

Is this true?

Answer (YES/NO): YES